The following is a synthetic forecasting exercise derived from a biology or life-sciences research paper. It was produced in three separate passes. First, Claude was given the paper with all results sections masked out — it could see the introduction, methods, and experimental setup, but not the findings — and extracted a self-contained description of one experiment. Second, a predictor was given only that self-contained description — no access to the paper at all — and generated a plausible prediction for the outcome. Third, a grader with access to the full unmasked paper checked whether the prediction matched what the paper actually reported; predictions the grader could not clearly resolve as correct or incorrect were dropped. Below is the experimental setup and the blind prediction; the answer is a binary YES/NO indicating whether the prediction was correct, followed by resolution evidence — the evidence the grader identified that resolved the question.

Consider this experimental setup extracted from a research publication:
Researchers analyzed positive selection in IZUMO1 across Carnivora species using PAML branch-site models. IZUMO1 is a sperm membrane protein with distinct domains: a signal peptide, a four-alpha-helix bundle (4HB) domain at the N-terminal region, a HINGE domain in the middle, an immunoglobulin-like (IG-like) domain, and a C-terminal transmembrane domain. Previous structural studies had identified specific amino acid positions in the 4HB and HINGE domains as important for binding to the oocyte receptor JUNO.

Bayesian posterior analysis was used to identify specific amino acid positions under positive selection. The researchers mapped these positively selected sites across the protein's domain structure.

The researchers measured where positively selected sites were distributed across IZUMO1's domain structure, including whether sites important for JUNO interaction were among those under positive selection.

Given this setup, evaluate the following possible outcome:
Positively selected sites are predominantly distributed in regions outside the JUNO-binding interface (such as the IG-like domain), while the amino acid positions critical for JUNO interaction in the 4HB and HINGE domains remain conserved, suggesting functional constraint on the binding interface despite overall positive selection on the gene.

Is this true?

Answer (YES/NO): NO